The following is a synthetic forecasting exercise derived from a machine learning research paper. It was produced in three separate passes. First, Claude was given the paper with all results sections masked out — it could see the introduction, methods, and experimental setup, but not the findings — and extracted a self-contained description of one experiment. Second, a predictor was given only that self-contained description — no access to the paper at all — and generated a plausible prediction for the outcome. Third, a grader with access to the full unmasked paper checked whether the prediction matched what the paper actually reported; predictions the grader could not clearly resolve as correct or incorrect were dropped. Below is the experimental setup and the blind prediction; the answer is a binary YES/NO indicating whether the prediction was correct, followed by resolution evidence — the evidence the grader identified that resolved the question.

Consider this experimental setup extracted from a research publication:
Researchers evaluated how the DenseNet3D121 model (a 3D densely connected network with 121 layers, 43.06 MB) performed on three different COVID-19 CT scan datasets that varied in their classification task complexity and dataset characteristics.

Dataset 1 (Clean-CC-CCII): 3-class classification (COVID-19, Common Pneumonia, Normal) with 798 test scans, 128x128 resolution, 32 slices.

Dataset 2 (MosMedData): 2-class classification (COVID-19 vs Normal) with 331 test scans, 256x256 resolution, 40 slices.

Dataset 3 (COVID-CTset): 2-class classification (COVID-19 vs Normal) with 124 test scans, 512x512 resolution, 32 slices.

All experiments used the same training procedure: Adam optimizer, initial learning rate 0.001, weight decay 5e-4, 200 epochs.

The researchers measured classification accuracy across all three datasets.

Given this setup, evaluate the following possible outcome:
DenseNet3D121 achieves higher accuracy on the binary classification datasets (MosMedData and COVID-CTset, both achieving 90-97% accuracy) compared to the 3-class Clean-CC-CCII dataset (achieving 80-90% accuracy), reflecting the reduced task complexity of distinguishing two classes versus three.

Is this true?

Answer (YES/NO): NO